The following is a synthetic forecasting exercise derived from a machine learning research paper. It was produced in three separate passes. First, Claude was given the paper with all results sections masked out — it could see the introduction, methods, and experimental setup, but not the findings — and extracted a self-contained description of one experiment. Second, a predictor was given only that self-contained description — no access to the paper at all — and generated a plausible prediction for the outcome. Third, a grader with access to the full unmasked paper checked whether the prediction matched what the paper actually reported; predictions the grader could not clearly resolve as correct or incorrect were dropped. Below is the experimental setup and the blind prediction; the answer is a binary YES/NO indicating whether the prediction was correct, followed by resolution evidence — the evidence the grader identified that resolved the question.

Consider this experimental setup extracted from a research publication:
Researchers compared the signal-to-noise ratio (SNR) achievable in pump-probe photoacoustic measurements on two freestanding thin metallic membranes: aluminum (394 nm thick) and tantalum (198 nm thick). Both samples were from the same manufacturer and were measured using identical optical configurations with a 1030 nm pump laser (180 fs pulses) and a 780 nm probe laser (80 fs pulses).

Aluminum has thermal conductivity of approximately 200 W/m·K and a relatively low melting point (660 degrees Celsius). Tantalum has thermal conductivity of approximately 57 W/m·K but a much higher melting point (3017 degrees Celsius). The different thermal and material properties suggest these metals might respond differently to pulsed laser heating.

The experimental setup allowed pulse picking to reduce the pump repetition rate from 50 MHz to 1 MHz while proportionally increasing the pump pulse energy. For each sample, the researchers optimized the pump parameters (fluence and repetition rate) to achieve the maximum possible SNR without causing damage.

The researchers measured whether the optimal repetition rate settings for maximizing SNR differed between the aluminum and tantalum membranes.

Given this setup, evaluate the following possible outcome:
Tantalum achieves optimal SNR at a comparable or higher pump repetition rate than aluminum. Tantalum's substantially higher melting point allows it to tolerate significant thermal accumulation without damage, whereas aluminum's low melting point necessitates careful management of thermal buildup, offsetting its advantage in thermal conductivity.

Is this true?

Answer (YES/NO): NO